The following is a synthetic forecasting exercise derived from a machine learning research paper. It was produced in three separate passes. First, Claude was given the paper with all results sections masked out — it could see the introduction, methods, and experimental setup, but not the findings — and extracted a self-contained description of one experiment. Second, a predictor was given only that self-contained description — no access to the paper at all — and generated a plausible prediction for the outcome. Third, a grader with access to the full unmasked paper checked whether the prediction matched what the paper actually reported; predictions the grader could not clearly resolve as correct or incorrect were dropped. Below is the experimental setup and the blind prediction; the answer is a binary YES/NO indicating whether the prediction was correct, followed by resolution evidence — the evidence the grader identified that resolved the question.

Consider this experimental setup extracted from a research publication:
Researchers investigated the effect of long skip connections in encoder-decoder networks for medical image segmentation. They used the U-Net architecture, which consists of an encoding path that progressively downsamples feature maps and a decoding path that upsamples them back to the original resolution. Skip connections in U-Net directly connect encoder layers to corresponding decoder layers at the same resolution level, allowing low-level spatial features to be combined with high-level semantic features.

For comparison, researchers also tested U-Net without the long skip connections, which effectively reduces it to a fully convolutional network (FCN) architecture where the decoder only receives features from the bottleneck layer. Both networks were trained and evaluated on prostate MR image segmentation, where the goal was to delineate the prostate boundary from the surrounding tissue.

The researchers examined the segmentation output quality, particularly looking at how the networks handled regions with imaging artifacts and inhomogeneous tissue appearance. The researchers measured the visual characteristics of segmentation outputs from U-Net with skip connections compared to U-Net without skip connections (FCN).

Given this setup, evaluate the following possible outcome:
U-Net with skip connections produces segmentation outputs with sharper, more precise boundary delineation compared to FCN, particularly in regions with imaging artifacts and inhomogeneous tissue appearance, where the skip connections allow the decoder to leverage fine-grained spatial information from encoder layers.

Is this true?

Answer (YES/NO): NO